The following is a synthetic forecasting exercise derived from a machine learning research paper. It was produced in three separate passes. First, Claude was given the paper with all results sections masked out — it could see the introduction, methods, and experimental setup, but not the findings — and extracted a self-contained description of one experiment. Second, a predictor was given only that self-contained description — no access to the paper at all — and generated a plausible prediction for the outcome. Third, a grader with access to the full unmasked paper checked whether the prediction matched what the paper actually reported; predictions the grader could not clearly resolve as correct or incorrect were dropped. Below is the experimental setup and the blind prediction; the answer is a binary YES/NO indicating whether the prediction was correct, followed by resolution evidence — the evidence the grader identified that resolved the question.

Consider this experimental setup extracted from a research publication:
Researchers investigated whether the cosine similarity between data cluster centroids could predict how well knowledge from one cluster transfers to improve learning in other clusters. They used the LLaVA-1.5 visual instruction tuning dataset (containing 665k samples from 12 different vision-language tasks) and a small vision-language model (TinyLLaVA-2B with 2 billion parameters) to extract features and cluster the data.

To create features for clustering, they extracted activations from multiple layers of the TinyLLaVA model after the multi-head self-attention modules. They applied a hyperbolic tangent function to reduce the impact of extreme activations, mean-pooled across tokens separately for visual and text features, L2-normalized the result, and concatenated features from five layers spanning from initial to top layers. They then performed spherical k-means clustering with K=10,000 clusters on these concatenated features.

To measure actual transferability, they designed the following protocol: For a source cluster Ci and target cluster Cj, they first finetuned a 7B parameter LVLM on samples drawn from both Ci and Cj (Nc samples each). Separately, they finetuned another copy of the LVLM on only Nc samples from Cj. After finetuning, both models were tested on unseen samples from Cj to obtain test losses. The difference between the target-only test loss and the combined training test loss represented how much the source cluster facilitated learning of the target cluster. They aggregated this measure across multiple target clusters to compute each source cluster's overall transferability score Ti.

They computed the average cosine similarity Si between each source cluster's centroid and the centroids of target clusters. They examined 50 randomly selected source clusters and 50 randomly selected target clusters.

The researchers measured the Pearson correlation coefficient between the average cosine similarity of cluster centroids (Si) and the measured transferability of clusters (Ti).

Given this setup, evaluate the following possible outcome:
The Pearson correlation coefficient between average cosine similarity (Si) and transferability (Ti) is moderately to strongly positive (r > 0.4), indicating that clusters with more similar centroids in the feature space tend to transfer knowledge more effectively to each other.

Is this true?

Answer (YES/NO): YES